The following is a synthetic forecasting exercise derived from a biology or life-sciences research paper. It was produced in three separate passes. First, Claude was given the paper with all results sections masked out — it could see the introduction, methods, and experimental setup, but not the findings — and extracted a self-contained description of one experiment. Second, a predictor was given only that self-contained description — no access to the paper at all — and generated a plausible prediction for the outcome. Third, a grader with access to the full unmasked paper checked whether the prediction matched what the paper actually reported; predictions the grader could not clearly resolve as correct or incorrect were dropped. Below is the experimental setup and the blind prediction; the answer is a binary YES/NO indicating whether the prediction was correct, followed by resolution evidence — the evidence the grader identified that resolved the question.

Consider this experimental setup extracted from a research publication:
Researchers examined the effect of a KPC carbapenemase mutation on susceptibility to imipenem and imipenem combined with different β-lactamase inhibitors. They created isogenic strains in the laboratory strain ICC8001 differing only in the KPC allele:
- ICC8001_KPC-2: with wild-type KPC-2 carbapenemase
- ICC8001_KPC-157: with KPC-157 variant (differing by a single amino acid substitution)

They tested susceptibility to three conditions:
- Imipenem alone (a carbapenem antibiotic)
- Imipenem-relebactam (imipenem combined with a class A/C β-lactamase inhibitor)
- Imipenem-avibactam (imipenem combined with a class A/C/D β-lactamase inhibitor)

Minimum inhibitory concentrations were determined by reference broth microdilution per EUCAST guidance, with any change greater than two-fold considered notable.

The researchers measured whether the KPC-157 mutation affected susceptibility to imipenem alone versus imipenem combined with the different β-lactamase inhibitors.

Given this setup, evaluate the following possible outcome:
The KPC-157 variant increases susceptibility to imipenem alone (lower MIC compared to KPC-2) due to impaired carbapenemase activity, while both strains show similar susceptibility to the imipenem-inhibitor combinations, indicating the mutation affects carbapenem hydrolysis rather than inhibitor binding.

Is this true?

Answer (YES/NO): NO